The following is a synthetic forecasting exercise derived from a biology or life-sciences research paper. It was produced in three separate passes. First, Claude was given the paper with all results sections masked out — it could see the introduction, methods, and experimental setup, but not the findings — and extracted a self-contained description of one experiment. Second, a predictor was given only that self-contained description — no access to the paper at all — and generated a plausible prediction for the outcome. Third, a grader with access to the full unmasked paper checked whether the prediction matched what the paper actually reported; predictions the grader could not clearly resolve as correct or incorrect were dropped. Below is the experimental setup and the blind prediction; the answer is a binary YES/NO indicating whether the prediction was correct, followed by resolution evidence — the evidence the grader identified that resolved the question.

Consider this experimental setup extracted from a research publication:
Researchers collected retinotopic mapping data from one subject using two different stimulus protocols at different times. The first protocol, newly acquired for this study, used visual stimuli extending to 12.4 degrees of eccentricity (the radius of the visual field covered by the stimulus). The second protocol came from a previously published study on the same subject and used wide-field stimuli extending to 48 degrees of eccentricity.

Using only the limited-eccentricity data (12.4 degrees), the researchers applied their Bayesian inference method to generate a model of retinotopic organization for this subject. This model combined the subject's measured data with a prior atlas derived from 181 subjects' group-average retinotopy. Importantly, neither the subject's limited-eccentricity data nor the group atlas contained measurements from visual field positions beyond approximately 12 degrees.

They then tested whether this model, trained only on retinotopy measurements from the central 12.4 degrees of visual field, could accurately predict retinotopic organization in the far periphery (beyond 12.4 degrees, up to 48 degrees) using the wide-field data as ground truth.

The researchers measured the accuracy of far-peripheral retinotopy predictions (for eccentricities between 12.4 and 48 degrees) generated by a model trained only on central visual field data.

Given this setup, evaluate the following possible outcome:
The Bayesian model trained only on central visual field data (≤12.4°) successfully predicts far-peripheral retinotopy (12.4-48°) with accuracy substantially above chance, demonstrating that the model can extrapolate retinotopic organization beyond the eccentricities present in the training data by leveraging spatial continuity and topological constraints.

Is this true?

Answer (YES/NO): YES